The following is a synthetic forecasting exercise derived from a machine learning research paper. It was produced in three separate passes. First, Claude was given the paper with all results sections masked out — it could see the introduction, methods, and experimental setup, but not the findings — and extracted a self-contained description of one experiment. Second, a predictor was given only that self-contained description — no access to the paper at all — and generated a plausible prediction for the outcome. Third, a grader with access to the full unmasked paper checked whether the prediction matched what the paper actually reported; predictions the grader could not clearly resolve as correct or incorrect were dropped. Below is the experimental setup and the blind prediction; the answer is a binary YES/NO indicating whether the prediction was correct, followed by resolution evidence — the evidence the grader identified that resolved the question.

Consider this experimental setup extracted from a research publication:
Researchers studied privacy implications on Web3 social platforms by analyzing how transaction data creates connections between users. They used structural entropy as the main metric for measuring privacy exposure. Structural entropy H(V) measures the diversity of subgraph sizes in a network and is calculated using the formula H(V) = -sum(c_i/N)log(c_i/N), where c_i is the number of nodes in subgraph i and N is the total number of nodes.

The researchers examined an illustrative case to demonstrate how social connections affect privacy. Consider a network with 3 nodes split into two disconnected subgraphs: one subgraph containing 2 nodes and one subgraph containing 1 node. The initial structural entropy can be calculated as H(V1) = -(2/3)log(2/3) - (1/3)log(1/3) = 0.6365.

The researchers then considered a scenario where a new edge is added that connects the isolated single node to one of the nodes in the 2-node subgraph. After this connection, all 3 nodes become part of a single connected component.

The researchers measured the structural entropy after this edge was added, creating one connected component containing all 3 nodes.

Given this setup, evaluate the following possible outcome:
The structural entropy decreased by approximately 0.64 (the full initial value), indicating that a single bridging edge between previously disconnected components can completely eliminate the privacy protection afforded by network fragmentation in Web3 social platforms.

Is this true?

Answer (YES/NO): YES